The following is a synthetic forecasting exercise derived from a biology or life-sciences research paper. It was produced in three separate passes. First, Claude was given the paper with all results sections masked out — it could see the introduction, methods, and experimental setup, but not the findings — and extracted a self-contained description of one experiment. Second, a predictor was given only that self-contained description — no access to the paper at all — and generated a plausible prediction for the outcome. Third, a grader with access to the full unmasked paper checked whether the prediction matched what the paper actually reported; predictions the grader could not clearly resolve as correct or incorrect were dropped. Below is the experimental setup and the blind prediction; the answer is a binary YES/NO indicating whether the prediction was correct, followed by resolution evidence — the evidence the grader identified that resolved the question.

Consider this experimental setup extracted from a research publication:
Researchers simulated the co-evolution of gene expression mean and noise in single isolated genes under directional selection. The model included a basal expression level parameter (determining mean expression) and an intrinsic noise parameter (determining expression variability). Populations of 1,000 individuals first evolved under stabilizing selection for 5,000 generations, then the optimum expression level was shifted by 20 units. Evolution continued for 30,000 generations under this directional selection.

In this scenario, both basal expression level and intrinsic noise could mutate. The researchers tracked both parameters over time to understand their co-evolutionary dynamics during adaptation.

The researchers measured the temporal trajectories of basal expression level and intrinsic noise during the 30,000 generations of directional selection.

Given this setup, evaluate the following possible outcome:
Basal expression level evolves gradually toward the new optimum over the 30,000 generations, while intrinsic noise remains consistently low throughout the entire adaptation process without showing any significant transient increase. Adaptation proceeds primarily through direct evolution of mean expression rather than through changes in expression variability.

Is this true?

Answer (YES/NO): NO